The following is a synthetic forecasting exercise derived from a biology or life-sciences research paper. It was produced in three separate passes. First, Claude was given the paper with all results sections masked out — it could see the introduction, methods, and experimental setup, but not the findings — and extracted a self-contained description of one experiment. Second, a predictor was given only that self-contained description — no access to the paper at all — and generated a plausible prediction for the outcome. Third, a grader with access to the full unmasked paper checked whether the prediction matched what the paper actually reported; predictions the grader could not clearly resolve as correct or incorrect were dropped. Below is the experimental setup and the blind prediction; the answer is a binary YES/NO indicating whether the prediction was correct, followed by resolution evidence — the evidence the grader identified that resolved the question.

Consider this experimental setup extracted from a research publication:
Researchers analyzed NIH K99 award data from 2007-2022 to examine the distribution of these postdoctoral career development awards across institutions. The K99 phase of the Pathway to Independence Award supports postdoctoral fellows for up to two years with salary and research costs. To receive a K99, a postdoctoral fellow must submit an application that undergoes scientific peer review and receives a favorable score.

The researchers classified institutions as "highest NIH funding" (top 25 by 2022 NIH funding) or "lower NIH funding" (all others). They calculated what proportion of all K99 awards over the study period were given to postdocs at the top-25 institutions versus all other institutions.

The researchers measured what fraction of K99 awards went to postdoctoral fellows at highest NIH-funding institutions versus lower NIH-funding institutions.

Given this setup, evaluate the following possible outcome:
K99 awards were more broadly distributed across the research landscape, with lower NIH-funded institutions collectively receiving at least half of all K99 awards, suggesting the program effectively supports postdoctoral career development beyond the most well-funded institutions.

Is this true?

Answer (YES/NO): YES